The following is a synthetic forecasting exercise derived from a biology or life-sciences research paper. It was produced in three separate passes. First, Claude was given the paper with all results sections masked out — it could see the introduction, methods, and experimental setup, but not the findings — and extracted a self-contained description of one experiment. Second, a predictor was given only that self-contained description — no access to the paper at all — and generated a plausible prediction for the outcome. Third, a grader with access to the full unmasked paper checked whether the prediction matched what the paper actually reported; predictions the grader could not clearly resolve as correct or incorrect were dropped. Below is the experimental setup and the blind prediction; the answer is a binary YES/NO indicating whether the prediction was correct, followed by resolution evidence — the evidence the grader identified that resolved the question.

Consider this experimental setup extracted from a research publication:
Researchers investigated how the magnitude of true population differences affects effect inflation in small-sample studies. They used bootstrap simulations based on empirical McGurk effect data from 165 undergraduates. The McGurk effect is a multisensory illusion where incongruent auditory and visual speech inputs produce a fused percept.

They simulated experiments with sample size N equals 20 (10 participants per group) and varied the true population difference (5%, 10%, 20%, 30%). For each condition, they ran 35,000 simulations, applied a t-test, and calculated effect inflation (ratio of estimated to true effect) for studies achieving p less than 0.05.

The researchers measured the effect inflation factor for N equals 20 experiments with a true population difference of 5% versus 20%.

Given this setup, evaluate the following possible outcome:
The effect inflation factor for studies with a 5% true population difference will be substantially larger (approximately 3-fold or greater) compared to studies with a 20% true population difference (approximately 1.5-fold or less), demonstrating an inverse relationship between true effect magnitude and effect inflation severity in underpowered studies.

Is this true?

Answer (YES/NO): NO